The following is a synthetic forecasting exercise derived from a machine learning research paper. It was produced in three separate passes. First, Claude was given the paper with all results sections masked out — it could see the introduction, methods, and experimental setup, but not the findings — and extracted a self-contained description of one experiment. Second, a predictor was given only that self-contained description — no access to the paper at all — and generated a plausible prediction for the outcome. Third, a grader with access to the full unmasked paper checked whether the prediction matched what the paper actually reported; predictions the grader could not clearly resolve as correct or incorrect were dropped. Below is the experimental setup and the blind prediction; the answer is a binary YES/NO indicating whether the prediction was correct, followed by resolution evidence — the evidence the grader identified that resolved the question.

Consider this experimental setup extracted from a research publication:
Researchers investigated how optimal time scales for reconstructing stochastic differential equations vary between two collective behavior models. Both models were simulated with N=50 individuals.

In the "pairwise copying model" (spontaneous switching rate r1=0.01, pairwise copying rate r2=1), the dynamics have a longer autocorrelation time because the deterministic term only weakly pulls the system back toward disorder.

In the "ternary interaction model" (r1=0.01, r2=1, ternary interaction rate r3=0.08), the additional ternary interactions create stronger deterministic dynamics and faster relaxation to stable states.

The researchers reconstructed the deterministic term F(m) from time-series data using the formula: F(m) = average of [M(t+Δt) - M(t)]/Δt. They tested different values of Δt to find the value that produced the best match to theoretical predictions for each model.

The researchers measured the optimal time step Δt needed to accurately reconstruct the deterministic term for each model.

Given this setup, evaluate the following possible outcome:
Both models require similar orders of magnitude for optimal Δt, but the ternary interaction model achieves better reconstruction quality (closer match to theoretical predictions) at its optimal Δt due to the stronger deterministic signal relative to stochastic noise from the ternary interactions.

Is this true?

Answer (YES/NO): NO